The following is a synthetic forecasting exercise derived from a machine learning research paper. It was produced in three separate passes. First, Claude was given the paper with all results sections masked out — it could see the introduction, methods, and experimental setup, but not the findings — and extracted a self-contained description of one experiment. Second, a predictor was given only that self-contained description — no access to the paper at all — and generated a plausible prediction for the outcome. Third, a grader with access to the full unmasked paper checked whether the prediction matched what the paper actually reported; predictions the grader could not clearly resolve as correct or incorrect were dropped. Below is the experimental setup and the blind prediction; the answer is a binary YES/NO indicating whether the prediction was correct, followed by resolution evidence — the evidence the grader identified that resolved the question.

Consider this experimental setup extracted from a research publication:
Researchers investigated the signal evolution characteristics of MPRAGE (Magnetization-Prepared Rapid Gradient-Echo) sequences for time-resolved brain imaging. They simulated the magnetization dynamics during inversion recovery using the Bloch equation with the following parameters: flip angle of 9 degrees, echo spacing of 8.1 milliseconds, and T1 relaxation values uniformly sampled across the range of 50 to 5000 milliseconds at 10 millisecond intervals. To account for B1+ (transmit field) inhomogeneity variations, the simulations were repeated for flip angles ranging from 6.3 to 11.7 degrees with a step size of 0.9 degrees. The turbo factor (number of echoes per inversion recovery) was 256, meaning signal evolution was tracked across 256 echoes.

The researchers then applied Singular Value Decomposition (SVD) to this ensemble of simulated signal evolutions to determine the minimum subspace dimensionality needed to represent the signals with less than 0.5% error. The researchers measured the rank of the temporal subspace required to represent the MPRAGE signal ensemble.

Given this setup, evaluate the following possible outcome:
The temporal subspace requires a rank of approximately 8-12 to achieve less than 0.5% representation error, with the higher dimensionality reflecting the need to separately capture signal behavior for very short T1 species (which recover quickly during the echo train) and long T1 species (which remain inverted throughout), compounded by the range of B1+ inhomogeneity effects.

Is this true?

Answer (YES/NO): NO